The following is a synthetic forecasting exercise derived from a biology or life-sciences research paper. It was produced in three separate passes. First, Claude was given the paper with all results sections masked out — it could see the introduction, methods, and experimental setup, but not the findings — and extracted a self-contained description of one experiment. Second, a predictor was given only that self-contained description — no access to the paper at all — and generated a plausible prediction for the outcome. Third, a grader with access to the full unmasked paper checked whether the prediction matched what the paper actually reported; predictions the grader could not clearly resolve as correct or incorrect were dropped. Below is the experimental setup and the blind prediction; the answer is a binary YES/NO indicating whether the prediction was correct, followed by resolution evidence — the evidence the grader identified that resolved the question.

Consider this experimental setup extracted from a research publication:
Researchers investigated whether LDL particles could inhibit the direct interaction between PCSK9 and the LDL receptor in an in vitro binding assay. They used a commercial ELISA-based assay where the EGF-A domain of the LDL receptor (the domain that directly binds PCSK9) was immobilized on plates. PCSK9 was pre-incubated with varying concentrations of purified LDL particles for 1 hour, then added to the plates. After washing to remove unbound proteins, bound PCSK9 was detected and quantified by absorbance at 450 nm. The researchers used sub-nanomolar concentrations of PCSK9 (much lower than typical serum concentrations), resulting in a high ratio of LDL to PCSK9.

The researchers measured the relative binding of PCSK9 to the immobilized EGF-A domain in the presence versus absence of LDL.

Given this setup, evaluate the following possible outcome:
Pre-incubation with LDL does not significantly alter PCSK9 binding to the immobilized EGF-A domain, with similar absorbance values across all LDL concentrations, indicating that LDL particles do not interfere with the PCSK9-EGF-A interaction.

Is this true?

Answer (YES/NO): NO